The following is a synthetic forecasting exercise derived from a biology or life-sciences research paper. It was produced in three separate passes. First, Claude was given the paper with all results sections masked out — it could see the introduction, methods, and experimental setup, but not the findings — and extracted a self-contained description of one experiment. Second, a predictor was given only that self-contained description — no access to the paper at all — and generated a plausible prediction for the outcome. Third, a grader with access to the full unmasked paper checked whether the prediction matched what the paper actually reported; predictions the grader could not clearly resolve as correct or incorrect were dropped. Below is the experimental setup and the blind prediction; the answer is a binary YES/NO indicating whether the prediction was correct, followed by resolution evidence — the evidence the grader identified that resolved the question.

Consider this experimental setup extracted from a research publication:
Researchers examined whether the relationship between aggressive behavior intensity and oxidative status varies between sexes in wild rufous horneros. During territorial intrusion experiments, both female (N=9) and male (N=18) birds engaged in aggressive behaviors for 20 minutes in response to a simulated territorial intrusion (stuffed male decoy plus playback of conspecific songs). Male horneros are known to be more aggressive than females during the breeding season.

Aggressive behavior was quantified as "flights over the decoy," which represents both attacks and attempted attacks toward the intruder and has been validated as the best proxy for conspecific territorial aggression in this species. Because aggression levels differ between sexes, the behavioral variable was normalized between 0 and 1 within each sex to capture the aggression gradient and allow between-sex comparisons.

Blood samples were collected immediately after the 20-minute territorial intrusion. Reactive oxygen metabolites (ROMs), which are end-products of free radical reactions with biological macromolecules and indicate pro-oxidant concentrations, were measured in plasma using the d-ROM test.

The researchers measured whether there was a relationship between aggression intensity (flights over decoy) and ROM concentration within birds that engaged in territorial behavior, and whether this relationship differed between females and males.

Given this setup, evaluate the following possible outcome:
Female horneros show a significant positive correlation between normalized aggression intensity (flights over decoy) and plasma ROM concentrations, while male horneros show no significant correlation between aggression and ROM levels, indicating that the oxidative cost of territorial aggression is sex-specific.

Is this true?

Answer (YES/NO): NO